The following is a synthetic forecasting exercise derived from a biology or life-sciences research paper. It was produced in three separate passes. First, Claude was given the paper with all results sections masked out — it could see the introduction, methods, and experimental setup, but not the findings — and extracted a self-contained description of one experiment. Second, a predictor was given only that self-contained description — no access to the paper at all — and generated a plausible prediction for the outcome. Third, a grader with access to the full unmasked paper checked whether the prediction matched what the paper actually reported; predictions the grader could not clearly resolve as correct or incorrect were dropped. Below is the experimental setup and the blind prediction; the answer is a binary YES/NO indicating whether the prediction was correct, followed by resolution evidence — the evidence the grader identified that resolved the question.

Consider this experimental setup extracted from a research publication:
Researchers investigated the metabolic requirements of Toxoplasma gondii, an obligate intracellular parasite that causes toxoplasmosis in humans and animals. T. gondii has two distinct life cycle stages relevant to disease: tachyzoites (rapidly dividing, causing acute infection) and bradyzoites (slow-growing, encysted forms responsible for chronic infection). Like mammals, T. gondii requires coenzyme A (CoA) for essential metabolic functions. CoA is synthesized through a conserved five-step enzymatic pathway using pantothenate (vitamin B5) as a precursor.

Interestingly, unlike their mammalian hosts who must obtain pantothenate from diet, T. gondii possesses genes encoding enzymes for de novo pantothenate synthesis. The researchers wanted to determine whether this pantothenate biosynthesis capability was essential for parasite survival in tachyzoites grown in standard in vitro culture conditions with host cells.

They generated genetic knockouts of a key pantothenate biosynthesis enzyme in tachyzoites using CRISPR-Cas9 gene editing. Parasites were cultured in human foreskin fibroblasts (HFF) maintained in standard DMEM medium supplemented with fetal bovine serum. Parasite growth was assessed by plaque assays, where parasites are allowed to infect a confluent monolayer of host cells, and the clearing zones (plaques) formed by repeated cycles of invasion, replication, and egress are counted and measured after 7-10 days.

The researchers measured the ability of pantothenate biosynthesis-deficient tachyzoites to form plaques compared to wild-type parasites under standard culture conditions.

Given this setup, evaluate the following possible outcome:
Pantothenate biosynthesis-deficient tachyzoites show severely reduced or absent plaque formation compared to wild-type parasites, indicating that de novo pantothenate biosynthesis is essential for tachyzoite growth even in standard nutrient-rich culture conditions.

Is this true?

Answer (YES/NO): NO